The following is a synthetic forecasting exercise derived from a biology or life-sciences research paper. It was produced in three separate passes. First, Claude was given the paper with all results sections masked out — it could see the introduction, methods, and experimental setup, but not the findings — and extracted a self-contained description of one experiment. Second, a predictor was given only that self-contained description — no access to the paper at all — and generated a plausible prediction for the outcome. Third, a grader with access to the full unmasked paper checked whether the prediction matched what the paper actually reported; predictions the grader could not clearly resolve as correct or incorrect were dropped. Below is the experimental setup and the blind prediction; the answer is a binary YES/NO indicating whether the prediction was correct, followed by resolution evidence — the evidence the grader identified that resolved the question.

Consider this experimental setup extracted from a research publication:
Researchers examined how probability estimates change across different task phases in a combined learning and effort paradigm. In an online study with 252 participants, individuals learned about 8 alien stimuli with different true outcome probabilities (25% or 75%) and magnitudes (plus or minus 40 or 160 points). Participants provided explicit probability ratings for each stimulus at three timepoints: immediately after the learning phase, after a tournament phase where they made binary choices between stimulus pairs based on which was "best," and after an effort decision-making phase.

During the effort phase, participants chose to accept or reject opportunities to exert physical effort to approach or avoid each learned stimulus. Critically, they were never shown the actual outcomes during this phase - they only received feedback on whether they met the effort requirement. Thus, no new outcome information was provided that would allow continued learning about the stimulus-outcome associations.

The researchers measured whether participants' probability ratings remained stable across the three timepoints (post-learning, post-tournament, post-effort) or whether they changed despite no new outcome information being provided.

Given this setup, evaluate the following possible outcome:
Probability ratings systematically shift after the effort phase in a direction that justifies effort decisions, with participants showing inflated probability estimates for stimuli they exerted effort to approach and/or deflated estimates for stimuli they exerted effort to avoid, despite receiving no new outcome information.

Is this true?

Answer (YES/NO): NO